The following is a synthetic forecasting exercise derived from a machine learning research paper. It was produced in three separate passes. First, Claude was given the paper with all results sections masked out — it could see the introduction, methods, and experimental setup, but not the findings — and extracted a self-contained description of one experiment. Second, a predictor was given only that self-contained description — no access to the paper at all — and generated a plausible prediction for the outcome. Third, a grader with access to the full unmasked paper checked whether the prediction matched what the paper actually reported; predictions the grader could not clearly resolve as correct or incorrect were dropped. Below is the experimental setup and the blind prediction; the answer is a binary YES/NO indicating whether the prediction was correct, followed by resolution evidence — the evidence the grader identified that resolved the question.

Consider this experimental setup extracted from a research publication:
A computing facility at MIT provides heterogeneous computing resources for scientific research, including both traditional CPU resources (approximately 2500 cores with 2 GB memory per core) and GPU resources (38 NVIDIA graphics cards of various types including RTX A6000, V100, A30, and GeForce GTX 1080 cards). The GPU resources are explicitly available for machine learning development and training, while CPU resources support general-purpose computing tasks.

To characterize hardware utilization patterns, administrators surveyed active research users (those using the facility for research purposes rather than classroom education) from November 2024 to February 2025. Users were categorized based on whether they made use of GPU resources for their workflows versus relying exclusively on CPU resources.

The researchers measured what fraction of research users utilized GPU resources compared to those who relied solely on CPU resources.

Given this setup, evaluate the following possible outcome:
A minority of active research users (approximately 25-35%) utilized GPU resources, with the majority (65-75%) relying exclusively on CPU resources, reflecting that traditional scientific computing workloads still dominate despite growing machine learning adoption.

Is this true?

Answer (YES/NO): YES